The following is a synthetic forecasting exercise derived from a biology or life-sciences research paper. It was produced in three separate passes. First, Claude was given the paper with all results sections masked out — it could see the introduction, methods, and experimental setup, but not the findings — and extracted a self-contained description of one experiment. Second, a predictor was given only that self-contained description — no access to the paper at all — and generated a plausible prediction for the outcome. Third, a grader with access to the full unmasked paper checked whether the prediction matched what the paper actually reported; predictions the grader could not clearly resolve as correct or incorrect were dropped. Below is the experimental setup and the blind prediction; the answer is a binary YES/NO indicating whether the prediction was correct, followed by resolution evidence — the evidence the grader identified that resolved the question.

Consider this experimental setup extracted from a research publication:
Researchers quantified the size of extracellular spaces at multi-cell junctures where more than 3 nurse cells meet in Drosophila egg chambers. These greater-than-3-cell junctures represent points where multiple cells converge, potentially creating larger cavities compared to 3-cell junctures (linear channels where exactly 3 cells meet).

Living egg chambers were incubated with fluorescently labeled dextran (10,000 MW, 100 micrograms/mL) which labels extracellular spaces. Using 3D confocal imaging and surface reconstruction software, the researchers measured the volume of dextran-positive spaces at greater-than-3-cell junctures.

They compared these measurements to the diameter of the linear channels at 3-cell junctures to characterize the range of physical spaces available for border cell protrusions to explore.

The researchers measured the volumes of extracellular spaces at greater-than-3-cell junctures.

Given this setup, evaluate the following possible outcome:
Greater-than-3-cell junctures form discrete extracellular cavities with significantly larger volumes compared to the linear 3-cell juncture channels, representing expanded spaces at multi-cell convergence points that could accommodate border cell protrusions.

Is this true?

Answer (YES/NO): YES